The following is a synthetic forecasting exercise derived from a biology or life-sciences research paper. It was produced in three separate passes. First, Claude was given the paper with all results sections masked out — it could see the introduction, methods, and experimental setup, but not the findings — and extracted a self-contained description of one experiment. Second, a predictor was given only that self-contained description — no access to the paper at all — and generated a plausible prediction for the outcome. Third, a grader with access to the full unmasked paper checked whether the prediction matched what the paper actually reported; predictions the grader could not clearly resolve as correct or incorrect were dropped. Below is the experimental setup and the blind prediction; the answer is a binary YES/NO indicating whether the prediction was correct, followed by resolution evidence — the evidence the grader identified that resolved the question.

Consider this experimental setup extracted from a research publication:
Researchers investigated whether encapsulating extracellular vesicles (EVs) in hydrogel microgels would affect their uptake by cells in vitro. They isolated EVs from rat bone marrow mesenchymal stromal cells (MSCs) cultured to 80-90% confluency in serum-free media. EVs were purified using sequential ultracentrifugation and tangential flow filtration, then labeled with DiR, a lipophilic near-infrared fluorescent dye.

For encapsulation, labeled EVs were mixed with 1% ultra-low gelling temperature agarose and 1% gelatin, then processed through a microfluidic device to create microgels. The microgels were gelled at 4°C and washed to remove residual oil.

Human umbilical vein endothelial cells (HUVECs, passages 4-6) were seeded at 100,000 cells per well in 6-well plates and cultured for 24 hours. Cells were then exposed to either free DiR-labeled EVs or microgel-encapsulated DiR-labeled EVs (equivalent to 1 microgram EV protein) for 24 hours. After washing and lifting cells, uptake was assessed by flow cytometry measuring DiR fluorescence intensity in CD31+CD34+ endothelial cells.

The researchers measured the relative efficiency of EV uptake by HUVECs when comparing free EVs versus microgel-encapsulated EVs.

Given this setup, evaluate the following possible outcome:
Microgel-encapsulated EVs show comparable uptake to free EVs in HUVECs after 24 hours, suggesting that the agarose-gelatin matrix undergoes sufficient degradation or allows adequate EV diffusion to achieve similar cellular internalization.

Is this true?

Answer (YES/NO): NO